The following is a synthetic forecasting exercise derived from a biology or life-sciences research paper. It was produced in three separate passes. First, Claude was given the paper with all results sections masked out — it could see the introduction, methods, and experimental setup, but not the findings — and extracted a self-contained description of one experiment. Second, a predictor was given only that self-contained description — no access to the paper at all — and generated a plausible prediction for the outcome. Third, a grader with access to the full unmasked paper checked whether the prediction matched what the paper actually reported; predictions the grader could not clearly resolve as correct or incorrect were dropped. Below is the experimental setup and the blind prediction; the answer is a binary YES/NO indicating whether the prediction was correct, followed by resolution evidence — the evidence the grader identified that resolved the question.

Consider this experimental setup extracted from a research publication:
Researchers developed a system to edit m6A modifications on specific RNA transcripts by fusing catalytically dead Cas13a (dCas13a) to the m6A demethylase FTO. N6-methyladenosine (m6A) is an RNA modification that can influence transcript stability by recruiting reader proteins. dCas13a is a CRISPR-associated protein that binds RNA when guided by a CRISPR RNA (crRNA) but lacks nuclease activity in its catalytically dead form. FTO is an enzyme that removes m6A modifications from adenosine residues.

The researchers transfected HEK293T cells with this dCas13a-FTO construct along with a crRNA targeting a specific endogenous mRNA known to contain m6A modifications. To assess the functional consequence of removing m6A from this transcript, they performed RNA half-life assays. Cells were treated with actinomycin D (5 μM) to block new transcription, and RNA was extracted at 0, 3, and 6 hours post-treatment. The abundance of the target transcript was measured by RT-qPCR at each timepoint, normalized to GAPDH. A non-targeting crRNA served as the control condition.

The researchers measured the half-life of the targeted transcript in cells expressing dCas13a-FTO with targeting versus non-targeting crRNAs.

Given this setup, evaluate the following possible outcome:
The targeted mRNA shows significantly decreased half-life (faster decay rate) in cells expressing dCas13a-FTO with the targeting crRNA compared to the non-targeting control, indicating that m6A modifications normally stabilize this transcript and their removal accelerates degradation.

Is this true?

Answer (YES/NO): YES